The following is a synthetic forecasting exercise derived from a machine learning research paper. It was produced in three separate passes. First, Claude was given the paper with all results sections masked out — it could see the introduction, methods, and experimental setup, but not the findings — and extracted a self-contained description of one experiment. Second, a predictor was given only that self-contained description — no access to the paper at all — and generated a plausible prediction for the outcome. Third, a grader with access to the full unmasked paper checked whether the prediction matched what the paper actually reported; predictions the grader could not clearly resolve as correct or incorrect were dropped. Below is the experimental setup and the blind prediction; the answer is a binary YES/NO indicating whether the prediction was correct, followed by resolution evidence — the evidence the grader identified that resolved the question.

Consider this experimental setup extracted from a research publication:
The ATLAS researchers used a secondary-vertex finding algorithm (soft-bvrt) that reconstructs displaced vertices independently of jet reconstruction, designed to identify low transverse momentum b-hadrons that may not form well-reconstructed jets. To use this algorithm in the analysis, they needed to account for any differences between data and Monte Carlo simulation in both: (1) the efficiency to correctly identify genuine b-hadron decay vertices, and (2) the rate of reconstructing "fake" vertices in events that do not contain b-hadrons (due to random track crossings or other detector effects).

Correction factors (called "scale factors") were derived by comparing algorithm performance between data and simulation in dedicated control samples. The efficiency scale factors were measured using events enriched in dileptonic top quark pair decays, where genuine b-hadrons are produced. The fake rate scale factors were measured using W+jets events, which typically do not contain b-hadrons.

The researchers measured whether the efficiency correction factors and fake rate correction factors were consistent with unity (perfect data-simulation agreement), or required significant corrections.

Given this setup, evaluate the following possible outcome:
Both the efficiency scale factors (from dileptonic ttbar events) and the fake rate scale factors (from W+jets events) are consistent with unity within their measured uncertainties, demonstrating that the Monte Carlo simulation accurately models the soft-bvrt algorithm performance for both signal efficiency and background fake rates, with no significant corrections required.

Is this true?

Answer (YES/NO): NO